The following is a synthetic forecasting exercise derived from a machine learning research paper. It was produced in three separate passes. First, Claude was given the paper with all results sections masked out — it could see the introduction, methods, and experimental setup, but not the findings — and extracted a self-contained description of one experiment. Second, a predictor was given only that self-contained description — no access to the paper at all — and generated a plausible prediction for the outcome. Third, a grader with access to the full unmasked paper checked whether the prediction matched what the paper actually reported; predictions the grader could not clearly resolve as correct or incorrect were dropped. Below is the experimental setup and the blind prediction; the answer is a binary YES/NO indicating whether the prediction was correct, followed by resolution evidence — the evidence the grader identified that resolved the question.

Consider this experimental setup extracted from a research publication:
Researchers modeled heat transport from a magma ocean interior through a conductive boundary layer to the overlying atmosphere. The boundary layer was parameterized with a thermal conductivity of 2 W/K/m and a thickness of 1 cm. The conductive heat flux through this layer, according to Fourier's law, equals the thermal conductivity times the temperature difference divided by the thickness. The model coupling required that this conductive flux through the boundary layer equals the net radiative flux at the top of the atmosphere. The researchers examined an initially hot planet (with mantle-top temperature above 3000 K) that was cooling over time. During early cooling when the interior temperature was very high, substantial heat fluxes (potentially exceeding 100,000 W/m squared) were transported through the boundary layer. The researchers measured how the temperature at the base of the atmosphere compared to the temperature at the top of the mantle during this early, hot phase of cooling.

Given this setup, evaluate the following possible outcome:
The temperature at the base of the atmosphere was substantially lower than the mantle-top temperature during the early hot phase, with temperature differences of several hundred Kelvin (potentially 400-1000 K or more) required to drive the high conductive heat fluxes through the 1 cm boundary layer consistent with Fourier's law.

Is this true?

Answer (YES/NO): NO